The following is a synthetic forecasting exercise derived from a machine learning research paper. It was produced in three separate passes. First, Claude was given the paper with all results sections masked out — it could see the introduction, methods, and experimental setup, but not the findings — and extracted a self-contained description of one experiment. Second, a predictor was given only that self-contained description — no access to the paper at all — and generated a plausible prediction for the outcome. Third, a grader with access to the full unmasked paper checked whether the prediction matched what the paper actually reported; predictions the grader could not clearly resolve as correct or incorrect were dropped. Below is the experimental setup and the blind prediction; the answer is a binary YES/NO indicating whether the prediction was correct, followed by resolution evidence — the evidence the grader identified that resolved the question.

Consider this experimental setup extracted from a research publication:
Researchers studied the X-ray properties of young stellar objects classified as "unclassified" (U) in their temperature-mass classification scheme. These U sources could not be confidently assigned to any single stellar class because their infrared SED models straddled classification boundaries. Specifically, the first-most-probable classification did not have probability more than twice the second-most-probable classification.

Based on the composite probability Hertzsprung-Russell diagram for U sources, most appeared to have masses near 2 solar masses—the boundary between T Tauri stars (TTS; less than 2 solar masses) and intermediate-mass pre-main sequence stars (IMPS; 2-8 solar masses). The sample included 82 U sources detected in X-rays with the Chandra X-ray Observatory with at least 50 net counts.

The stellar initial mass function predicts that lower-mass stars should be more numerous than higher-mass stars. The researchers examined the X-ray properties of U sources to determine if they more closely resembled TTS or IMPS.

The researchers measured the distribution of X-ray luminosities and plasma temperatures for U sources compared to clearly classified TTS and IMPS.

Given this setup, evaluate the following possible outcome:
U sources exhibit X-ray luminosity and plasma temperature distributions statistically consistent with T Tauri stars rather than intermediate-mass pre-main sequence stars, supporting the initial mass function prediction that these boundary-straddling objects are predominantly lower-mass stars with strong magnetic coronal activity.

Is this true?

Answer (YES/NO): YES